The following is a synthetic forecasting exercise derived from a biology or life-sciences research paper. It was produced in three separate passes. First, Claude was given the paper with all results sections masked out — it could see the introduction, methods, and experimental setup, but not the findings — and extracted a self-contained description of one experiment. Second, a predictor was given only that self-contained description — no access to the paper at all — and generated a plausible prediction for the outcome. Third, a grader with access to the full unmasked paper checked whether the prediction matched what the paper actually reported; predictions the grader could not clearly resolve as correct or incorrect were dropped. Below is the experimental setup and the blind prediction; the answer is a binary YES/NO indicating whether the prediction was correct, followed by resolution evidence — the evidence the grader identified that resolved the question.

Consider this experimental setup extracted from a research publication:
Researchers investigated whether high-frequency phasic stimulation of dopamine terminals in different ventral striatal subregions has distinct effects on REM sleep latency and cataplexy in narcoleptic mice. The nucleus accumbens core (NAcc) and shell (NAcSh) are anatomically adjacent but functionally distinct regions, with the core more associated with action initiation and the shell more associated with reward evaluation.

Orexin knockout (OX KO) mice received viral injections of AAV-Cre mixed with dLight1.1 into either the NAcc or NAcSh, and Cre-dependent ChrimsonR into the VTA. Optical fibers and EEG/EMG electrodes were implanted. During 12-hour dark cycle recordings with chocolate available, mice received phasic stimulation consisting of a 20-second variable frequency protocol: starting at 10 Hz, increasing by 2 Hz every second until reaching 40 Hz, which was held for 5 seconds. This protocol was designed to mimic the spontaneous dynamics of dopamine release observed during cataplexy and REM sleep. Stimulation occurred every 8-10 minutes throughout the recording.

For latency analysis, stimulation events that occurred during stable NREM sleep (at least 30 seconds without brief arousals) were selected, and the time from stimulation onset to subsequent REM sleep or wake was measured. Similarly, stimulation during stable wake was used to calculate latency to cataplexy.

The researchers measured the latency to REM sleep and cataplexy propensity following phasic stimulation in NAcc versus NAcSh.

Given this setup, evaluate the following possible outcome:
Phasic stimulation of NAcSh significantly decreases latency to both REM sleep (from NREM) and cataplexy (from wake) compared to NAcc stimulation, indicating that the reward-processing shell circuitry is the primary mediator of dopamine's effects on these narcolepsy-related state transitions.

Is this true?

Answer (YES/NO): NO